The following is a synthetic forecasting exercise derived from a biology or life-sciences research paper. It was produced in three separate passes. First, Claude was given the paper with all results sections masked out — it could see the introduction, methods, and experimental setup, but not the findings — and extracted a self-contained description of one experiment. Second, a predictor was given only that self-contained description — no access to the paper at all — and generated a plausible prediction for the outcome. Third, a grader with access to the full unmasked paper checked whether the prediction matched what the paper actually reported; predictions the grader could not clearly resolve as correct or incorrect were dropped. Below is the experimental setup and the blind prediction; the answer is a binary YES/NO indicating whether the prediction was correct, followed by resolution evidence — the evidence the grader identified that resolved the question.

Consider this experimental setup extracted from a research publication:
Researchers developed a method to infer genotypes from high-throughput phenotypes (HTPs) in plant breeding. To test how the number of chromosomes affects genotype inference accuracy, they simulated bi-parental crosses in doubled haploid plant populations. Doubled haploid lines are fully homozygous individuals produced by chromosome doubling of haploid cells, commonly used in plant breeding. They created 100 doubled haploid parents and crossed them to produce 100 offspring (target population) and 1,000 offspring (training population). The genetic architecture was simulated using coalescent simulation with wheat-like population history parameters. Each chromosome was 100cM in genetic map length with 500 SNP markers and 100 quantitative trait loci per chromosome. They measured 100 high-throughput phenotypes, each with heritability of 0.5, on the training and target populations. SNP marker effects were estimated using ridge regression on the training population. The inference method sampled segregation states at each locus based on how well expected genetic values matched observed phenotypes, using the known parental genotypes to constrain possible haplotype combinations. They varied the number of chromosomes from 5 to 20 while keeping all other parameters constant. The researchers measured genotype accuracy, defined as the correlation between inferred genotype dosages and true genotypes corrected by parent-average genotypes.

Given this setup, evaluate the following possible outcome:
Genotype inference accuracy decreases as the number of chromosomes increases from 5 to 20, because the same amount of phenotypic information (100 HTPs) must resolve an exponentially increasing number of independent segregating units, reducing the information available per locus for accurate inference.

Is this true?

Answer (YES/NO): YES